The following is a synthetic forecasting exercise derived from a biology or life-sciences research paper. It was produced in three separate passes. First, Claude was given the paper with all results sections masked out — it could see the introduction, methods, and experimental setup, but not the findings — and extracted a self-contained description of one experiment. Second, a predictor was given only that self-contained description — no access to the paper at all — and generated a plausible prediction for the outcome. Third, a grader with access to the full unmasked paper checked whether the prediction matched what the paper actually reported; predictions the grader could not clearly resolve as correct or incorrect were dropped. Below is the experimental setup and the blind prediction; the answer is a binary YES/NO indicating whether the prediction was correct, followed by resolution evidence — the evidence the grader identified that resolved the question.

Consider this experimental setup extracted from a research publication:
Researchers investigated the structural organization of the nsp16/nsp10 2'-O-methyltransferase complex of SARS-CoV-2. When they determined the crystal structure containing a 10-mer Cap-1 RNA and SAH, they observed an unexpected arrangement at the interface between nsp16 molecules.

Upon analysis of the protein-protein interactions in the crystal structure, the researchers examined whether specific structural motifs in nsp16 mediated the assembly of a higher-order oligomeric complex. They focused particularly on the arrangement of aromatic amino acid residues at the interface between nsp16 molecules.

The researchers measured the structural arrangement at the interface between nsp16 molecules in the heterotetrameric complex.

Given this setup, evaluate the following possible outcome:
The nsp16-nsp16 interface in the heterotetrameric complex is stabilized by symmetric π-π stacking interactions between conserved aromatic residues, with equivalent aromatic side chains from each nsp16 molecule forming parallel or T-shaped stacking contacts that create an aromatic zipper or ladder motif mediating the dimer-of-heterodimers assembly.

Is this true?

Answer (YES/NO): YES